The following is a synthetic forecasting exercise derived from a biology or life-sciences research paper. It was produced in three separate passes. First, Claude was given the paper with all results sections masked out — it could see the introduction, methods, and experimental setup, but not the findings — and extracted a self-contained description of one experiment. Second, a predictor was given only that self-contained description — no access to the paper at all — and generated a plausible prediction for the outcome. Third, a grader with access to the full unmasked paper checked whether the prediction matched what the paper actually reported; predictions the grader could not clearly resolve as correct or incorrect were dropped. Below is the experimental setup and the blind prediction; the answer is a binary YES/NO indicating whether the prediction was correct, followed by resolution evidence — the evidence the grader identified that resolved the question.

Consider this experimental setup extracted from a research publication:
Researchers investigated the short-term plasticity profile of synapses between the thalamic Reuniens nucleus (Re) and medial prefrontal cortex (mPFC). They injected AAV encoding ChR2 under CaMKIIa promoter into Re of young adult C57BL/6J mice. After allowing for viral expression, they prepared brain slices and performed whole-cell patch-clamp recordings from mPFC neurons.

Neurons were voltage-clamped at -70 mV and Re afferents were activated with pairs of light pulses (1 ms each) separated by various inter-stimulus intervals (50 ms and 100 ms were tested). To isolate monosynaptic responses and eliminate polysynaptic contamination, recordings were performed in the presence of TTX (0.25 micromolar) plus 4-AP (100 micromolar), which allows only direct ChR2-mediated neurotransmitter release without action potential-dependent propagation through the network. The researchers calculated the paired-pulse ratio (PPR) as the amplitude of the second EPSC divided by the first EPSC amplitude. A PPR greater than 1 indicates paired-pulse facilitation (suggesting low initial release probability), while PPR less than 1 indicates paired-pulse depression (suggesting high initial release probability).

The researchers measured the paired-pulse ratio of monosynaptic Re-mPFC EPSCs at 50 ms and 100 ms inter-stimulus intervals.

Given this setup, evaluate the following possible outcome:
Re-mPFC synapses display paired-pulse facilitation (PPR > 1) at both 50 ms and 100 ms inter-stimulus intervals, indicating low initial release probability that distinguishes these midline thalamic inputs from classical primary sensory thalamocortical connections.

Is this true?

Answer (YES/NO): NO